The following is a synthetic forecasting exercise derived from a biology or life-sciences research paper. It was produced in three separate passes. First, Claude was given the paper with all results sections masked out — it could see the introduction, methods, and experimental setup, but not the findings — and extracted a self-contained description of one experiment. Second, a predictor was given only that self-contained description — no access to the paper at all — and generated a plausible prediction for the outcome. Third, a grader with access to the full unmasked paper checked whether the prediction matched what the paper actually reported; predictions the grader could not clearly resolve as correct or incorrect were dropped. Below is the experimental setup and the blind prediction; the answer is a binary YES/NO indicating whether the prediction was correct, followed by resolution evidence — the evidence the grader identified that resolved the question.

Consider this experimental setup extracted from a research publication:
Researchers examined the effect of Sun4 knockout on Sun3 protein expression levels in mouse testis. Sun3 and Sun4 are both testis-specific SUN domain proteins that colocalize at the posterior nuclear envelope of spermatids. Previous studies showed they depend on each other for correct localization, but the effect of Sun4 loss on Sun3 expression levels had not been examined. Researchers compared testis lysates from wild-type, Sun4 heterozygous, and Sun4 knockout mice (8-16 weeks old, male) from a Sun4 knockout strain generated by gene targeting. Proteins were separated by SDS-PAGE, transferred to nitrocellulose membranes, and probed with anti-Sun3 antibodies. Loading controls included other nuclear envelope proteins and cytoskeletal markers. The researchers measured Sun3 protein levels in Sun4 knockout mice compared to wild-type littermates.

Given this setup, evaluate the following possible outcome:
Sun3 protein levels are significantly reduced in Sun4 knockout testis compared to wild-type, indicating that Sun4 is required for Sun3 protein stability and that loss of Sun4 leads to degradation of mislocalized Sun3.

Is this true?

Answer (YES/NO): NO